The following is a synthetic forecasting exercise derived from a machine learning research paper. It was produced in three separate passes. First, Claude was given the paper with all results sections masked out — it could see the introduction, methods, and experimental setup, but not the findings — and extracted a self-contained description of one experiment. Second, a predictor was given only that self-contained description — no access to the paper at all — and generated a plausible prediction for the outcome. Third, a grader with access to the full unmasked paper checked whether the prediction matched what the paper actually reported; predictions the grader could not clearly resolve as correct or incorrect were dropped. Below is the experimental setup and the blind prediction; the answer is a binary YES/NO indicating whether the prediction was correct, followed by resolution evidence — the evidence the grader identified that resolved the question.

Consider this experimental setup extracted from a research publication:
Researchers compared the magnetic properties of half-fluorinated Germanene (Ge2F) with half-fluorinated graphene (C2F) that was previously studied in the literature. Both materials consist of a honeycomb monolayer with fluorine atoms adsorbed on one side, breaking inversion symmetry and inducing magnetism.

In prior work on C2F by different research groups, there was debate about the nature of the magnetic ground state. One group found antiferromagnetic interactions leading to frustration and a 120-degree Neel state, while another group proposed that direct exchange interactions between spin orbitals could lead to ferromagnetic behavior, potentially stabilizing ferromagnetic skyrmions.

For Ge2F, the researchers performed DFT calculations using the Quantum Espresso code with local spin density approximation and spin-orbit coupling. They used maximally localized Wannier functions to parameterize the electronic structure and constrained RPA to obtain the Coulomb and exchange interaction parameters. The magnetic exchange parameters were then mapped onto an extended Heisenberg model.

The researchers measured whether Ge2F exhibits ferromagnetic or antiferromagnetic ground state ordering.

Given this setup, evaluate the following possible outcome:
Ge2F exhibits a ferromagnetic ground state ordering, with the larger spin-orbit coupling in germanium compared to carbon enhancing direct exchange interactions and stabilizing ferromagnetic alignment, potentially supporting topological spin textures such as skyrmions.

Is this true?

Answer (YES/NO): NO